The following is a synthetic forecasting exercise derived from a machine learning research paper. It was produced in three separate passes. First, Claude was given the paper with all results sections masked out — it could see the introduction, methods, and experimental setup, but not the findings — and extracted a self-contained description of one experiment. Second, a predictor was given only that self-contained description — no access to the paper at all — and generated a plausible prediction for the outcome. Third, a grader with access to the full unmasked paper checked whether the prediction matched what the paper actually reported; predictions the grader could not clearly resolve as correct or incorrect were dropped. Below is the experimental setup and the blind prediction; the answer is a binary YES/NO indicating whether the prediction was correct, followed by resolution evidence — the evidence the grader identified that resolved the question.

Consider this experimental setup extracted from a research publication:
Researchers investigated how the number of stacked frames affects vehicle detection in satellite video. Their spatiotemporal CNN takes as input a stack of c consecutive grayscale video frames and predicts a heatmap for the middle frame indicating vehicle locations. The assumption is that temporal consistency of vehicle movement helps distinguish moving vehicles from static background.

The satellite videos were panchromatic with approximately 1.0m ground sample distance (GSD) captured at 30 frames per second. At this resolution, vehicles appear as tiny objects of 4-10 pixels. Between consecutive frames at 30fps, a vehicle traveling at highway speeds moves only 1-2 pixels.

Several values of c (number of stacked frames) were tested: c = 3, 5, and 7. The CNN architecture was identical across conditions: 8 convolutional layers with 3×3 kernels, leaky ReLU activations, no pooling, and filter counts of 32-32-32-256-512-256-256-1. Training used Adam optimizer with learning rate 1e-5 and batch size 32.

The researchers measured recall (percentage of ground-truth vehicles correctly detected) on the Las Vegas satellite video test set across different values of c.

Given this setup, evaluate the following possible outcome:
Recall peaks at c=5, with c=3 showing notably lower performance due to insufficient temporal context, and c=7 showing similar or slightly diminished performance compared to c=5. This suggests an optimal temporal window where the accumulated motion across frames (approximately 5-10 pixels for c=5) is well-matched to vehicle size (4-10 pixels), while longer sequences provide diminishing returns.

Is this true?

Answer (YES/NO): NO